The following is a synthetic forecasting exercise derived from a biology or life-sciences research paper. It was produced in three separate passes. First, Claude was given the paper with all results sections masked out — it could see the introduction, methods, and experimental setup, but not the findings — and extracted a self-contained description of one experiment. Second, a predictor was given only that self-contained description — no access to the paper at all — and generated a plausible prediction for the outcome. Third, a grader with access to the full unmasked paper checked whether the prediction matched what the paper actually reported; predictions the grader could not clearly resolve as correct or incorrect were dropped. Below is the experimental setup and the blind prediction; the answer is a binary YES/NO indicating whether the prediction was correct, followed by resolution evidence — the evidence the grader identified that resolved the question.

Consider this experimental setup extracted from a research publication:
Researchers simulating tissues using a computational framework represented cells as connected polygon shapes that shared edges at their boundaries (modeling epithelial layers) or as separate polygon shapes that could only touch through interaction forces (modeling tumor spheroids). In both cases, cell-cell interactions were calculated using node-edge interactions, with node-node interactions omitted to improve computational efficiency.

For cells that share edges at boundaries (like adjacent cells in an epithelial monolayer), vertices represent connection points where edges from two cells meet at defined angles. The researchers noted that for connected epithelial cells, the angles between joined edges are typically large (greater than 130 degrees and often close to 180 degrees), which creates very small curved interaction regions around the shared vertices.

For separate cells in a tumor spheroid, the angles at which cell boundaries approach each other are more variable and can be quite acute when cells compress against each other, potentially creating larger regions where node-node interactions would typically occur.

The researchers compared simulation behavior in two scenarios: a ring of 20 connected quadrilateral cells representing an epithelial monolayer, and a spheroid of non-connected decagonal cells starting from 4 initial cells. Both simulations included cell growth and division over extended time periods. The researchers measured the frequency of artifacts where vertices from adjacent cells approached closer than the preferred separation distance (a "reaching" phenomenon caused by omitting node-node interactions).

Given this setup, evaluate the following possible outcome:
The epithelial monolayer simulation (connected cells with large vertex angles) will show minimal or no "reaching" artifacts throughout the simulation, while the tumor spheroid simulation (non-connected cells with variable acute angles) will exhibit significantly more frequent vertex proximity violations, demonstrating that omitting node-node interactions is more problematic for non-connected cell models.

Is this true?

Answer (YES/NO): YES